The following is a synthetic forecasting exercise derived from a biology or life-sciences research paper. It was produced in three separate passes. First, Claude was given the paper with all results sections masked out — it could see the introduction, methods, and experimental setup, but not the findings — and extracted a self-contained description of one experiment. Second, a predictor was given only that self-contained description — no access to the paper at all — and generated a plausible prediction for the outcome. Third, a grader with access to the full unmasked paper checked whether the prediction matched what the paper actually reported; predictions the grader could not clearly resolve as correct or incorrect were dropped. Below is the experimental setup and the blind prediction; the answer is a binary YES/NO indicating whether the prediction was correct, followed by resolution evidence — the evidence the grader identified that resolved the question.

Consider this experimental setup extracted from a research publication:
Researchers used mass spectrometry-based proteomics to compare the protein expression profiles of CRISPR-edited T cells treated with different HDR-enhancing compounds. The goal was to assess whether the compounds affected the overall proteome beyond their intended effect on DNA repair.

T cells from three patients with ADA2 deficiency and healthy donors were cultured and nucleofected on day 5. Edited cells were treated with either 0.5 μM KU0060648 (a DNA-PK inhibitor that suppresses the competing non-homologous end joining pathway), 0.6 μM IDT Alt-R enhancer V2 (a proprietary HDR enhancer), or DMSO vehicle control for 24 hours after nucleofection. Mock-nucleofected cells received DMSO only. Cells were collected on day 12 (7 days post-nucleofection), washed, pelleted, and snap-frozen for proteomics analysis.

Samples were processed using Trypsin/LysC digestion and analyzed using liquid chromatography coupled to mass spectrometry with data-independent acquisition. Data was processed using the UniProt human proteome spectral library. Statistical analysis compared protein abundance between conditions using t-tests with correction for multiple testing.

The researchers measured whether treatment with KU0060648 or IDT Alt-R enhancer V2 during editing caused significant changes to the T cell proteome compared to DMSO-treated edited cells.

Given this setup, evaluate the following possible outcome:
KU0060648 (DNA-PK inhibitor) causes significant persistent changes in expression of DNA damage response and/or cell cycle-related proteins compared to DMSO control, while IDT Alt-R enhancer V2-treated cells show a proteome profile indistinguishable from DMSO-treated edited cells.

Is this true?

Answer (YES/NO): NO